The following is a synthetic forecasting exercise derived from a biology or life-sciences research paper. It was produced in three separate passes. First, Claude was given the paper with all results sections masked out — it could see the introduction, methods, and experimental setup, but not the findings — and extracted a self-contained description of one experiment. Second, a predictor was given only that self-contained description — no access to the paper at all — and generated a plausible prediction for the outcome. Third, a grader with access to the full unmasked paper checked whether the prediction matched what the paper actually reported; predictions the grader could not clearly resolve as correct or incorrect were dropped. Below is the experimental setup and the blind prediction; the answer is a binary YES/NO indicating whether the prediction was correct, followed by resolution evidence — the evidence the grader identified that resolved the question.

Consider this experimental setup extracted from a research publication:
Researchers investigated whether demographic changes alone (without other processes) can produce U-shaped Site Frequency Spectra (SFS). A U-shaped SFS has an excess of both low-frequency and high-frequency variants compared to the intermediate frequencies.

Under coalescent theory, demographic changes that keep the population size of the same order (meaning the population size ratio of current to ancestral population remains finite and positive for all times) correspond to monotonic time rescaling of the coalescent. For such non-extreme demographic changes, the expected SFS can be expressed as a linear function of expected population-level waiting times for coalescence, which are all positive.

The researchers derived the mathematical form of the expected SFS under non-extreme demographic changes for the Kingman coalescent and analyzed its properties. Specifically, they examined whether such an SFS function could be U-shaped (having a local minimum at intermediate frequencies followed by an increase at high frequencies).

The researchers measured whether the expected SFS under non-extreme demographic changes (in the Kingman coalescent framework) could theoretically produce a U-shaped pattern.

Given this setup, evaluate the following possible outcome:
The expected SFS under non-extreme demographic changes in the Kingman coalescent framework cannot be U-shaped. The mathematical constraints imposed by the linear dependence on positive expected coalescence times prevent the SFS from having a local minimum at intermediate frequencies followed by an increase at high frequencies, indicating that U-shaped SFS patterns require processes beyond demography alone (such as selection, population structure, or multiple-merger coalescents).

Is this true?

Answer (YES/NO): YES